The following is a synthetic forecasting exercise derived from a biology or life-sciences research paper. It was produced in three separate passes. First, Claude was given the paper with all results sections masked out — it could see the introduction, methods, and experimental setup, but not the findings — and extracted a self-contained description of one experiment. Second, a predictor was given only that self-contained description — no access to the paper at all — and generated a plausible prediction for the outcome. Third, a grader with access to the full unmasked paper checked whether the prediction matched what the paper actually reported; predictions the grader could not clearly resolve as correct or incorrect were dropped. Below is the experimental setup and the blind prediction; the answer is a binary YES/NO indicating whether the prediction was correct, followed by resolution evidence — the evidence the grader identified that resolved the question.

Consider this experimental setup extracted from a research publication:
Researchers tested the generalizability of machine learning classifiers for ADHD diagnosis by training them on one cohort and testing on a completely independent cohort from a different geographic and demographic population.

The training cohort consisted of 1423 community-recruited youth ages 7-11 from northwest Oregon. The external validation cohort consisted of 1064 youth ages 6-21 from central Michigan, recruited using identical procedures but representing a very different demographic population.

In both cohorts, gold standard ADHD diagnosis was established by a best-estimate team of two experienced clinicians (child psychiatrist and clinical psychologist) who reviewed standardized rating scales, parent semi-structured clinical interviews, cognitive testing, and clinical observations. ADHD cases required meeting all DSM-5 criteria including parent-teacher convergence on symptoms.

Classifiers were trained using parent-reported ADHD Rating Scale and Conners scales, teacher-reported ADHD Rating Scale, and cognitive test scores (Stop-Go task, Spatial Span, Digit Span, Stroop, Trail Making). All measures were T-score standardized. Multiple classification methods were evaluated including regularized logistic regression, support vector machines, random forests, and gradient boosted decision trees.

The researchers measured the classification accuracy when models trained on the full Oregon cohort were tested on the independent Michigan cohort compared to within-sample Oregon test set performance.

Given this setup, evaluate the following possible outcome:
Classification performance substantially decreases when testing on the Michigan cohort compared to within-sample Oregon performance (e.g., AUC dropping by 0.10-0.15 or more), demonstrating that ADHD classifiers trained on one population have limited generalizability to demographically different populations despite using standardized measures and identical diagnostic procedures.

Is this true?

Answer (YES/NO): NO